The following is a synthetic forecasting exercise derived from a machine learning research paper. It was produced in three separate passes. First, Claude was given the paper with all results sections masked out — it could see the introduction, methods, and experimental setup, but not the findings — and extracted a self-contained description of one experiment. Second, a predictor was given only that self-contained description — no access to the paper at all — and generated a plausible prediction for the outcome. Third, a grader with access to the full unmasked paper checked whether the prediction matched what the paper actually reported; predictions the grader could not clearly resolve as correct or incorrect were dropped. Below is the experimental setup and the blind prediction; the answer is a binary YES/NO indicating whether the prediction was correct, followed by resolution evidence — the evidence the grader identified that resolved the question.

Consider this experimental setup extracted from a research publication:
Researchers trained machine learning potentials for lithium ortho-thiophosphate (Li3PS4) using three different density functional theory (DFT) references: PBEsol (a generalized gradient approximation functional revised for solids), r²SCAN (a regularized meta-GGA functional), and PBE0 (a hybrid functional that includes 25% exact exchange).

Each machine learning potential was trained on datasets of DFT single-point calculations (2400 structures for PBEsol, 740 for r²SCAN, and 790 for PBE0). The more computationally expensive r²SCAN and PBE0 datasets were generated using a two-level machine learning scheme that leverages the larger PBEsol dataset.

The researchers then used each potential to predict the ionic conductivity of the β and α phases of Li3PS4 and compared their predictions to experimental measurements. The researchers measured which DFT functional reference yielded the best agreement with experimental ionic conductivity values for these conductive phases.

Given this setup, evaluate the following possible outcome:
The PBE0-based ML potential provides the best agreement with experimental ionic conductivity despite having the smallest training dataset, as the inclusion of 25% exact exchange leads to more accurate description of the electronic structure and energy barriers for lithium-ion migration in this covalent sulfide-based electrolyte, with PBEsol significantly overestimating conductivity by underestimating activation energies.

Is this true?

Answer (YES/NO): NO